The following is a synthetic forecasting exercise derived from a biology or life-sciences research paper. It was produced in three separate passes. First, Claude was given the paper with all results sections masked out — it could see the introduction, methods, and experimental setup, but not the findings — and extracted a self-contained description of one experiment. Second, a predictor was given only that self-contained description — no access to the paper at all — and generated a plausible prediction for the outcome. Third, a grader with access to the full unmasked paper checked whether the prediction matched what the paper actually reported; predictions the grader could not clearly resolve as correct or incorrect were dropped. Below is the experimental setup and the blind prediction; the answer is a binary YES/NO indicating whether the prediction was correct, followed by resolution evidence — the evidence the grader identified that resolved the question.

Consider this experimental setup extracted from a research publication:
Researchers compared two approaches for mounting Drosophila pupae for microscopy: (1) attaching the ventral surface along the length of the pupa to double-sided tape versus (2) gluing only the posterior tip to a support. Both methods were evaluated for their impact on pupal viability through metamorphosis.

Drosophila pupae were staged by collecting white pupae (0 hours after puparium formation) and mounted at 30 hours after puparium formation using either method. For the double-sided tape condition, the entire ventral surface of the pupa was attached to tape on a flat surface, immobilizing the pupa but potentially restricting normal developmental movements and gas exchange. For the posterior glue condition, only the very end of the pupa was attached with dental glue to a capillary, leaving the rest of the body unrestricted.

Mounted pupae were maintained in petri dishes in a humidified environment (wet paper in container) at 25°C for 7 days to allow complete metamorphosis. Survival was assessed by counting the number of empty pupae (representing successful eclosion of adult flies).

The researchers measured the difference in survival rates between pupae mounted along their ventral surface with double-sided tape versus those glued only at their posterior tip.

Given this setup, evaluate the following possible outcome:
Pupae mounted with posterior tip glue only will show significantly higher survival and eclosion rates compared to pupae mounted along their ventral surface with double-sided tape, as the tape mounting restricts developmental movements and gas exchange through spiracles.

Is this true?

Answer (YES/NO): NO